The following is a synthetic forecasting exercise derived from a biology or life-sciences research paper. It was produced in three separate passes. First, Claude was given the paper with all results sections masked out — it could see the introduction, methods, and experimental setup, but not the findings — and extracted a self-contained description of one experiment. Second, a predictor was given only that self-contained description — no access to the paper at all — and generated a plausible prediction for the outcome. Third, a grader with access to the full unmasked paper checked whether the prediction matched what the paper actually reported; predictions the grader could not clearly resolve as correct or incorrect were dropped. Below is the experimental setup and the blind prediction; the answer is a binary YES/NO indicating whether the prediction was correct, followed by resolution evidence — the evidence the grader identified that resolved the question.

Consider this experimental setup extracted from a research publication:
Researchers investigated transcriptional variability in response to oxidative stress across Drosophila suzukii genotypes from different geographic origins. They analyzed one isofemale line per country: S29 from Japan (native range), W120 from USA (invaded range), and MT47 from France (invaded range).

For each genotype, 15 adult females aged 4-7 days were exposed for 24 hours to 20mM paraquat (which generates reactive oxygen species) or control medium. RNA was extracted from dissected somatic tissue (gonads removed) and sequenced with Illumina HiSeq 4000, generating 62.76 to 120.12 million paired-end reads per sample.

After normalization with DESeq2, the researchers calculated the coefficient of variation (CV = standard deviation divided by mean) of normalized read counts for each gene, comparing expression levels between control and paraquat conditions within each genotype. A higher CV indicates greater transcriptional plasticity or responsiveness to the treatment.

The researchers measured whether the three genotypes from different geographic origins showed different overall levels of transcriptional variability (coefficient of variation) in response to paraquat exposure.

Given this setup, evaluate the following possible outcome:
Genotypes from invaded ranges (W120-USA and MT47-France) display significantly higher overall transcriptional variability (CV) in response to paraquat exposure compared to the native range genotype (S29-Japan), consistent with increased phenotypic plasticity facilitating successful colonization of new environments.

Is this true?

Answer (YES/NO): YES